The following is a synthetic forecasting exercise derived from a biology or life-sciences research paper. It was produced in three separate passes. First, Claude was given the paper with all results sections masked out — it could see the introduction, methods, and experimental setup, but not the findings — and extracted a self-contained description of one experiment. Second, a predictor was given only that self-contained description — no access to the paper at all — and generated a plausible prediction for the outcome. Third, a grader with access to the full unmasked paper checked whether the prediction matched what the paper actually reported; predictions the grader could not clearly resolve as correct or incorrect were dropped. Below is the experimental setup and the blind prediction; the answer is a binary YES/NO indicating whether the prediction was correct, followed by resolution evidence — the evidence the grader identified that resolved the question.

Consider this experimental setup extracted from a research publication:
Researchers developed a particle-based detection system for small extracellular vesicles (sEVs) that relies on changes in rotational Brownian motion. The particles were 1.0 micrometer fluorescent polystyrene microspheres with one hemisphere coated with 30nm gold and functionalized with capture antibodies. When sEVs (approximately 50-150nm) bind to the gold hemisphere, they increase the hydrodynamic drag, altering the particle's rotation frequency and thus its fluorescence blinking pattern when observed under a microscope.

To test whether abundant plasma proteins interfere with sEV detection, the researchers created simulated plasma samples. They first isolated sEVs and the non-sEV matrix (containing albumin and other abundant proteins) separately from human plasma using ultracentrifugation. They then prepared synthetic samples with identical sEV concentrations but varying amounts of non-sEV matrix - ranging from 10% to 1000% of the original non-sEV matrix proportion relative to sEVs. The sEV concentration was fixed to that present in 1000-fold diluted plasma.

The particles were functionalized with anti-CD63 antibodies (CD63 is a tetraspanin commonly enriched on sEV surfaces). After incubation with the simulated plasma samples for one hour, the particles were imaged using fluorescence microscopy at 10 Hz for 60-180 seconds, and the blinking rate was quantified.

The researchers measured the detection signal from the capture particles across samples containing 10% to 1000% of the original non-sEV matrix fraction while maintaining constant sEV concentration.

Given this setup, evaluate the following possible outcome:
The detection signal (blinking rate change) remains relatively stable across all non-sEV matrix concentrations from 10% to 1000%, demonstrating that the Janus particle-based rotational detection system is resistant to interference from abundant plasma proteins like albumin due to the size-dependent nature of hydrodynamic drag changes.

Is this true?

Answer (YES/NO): YES